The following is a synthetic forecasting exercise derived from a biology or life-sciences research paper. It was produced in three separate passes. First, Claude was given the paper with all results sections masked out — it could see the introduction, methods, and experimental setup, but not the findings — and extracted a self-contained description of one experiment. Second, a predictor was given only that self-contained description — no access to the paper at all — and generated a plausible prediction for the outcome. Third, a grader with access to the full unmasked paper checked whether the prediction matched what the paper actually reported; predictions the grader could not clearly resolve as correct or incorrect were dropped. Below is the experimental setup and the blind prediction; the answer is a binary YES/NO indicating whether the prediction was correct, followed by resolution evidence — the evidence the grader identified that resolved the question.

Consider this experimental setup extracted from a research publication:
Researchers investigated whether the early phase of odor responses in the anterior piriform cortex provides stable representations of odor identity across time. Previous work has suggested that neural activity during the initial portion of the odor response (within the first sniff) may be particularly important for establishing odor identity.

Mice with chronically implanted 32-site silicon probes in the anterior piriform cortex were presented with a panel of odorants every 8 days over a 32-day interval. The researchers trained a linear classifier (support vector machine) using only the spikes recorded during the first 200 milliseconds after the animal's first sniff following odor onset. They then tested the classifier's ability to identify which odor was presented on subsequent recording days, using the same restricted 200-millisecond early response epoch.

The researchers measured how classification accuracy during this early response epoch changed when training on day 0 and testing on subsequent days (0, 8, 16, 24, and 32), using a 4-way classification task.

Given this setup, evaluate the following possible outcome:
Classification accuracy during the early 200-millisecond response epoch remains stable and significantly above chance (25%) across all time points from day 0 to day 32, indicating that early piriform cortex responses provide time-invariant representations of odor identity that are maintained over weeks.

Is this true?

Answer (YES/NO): NO